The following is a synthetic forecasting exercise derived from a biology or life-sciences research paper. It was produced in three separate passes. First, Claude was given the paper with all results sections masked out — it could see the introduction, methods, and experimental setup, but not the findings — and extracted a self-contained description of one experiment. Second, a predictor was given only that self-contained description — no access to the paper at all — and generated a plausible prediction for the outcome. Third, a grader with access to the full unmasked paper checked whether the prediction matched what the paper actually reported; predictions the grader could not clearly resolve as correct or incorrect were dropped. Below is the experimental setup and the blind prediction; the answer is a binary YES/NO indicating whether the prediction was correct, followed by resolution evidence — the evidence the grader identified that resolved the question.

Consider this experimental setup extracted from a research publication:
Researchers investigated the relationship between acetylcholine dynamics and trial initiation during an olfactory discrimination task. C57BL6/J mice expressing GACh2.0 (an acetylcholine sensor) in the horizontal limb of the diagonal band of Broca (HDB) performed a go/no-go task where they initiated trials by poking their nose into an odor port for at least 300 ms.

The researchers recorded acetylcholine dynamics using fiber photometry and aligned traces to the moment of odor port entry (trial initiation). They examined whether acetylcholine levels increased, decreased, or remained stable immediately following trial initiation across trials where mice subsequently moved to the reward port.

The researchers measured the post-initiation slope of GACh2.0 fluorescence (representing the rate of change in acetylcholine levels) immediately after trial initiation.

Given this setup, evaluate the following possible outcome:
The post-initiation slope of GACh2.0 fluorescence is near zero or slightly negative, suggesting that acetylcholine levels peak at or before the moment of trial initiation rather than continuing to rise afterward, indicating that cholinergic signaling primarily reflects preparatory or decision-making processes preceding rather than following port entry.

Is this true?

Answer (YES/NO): NO